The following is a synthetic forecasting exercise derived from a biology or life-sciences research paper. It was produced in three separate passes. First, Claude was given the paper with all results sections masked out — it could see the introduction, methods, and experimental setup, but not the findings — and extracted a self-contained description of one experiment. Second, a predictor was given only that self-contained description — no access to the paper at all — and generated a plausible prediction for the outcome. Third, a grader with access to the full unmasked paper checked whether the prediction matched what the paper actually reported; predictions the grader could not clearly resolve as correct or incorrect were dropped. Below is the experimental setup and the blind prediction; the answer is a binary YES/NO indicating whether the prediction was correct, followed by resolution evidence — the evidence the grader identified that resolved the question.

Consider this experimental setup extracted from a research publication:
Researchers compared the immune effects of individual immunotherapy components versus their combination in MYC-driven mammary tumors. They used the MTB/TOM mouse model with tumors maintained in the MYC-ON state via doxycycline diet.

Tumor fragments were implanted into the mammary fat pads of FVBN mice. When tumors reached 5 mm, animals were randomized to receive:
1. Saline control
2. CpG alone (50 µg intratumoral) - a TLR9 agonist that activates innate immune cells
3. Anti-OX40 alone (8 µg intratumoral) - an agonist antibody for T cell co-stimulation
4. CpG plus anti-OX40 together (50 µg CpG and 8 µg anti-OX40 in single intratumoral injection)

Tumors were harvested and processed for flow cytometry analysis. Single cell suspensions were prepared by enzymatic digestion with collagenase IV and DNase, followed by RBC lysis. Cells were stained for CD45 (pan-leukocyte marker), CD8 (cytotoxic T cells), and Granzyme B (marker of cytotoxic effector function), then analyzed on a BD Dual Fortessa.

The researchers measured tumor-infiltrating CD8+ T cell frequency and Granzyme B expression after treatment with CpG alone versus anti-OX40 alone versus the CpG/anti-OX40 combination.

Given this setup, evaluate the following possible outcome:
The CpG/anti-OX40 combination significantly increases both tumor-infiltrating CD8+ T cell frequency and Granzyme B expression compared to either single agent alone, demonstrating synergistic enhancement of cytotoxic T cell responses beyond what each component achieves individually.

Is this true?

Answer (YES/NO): NO